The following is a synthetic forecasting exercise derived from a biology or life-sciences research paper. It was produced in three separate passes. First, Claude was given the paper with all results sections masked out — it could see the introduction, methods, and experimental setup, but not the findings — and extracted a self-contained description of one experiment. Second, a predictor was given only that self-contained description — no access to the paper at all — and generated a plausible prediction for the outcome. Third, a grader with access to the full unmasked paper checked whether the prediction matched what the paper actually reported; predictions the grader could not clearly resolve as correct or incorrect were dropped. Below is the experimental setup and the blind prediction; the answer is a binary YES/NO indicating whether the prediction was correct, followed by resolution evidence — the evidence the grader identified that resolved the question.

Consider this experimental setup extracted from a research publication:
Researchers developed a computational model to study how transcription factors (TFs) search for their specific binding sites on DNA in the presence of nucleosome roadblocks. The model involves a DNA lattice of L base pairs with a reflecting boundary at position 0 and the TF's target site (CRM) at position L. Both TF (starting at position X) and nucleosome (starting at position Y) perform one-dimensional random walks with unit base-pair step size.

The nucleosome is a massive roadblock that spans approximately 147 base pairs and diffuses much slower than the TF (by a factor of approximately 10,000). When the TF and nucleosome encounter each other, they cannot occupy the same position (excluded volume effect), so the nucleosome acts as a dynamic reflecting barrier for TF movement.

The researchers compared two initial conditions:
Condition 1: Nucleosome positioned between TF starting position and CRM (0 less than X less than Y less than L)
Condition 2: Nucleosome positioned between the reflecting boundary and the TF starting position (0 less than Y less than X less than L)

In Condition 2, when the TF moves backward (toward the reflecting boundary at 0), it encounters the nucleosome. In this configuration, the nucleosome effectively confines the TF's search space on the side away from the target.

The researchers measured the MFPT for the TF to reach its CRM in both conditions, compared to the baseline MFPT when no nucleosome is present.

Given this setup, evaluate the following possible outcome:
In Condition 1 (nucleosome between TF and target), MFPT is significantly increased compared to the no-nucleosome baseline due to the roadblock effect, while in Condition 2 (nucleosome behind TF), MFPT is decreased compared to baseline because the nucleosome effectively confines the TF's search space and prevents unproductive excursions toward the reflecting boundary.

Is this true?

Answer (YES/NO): YES